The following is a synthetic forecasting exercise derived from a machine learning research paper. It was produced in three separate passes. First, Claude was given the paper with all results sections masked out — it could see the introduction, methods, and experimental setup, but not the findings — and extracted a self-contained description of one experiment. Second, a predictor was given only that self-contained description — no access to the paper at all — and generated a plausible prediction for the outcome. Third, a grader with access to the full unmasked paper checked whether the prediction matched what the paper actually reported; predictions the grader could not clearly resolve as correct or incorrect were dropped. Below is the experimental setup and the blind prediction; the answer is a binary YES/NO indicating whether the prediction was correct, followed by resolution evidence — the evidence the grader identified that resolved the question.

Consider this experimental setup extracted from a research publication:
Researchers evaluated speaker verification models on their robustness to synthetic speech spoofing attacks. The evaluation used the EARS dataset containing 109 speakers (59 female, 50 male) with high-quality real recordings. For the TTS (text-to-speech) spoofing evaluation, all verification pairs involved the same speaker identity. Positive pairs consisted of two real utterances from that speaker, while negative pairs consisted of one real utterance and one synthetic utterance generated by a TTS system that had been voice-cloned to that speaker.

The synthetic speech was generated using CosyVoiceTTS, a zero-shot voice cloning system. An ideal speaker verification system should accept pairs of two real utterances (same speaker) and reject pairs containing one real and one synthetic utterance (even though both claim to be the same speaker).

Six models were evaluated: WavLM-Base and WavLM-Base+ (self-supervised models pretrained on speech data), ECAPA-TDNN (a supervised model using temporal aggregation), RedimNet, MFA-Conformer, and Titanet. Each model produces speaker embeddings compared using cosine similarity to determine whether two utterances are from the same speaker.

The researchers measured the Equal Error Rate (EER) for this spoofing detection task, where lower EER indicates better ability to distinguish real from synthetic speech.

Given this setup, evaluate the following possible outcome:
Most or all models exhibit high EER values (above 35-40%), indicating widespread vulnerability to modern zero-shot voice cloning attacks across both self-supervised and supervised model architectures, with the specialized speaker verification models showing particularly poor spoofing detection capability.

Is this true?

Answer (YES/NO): NO